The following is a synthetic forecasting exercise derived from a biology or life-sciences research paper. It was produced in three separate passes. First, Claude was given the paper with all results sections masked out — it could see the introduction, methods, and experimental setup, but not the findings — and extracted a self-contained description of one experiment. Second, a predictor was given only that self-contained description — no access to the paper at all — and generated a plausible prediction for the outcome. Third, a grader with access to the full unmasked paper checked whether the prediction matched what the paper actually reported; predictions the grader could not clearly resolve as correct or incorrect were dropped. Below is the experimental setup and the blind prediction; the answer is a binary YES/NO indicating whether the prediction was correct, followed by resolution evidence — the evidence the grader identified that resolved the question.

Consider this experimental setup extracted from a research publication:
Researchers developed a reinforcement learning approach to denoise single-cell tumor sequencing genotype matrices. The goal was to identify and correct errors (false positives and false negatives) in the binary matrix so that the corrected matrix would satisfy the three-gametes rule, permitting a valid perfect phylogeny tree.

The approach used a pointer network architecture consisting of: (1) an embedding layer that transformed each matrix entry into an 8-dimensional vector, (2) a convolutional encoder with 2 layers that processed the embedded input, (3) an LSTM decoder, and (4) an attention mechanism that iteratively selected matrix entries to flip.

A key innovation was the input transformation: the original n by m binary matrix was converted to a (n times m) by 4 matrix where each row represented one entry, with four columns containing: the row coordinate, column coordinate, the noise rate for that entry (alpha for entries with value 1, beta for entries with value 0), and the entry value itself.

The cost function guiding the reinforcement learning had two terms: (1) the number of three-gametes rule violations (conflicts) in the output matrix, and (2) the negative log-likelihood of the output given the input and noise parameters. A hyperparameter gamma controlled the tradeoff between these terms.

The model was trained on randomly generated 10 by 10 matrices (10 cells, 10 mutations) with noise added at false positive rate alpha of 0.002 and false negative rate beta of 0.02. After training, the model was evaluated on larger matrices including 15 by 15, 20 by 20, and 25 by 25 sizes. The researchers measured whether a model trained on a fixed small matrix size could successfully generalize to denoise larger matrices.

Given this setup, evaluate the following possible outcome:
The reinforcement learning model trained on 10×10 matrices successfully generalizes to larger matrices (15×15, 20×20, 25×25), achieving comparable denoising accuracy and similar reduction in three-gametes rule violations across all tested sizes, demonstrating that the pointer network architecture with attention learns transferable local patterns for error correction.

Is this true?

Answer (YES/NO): NO